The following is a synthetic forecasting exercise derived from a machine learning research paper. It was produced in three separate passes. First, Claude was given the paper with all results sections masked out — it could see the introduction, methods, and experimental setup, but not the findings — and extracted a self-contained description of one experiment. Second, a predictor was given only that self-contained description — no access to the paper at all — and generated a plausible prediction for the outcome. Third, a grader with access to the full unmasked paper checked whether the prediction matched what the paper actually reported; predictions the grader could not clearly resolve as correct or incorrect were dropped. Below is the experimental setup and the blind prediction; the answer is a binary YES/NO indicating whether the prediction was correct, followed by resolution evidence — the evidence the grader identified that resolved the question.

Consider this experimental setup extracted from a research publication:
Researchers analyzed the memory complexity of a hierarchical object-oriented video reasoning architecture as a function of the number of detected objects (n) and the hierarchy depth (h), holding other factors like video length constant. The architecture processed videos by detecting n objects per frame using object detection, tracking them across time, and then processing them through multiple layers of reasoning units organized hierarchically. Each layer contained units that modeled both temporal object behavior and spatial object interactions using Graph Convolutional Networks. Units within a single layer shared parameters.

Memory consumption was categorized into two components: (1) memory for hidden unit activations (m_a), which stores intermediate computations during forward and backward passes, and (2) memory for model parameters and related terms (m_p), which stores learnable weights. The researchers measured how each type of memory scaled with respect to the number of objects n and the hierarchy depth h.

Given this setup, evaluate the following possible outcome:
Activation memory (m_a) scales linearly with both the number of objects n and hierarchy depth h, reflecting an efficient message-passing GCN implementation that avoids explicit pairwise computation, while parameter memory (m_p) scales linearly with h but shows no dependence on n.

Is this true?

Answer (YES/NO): NO